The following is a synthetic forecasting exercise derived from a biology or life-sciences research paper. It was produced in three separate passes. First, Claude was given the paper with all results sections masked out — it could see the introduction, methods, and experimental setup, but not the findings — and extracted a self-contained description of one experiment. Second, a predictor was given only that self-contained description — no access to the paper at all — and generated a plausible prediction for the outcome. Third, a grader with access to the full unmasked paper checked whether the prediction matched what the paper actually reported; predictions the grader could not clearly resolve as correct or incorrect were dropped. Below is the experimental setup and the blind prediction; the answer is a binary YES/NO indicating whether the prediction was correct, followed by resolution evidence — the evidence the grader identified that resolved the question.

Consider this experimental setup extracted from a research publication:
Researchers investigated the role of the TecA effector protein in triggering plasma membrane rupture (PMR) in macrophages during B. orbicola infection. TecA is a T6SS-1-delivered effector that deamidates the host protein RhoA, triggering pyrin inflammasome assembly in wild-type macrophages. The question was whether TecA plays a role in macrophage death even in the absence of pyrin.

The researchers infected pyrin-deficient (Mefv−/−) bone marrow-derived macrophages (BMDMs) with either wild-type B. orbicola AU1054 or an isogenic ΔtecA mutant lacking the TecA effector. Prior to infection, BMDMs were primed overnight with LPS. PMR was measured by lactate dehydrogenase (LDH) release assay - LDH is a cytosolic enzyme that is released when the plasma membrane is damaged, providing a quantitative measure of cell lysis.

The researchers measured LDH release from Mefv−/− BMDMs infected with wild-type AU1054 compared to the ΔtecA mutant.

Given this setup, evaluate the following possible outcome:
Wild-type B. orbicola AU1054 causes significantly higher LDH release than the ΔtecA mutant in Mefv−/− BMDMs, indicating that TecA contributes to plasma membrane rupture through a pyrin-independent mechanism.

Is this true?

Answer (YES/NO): YES